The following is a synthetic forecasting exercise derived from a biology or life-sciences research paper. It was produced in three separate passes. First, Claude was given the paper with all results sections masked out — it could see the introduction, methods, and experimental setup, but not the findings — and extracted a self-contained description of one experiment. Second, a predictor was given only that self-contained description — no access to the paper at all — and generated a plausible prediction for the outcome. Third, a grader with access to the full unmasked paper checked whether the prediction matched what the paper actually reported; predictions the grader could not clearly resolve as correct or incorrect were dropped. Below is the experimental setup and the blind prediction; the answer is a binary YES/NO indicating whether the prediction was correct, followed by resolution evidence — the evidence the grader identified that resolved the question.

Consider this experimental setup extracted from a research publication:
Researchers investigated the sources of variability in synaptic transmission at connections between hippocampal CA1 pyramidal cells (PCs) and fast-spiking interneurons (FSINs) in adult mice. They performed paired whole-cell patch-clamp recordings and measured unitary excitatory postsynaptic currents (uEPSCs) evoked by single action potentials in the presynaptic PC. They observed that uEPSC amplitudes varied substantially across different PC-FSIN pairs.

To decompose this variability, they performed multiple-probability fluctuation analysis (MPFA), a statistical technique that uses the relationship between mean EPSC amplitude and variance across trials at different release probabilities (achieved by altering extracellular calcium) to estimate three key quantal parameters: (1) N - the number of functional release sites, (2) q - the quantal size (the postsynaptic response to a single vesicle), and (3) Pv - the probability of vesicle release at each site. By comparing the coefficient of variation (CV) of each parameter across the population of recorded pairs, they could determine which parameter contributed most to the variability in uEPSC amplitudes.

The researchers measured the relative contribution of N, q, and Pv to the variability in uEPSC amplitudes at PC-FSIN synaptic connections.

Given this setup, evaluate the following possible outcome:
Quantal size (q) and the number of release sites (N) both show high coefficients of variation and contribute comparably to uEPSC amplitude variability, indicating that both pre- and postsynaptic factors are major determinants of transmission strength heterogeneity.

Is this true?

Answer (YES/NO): NO